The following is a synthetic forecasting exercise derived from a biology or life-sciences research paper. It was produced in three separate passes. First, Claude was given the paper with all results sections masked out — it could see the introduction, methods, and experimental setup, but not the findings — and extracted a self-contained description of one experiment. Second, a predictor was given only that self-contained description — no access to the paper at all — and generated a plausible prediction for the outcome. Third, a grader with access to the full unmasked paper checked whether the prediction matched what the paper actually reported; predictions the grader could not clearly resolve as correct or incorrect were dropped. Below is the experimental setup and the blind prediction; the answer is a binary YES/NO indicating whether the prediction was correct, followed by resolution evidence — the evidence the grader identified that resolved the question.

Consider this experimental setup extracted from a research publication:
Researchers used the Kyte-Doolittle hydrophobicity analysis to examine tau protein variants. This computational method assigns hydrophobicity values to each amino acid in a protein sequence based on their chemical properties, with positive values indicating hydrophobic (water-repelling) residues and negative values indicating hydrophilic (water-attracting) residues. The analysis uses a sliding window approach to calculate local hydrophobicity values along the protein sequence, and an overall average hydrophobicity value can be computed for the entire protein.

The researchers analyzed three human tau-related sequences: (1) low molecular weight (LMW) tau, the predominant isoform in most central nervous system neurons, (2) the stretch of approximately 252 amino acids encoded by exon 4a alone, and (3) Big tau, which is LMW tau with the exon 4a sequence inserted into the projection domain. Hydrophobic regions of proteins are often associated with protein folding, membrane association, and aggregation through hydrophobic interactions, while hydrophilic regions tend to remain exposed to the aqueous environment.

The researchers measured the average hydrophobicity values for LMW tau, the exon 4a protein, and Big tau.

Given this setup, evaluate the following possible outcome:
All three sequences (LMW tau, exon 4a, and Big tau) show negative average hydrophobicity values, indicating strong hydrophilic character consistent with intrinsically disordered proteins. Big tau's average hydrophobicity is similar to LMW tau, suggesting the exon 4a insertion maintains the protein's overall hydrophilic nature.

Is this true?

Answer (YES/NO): NO